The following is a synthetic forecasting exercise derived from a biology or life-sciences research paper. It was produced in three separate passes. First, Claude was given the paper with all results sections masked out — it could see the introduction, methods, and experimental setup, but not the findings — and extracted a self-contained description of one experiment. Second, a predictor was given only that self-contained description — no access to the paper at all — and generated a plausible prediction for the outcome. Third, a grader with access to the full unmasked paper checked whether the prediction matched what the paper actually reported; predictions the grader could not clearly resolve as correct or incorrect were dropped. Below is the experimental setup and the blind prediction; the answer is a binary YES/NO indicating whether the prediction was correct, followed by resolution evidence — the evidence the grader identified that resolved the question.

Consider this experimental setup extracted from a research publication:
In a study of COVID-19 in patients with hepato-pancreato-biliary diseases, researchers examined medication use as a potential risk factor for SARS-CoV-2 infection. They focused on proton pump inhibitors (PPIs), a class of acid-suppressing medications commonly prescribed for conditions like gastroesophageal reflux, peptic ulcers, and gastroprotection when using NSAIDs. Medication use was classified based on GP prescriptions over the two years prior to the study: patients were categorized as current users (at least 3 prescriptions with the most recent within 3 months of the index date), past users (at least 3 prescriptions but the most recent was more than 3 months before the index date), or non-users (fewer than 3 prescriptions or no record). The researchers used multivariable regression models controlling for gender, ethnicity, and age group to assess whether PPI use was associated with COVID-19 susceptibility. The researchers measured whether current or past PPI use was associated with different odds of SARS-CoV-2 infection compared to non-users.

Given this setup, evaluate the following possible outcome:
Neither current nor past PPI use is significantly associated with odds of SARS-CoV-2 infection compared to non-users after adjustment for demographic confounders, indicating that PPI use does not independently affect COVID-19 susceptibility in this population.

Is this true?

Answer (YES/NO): NO